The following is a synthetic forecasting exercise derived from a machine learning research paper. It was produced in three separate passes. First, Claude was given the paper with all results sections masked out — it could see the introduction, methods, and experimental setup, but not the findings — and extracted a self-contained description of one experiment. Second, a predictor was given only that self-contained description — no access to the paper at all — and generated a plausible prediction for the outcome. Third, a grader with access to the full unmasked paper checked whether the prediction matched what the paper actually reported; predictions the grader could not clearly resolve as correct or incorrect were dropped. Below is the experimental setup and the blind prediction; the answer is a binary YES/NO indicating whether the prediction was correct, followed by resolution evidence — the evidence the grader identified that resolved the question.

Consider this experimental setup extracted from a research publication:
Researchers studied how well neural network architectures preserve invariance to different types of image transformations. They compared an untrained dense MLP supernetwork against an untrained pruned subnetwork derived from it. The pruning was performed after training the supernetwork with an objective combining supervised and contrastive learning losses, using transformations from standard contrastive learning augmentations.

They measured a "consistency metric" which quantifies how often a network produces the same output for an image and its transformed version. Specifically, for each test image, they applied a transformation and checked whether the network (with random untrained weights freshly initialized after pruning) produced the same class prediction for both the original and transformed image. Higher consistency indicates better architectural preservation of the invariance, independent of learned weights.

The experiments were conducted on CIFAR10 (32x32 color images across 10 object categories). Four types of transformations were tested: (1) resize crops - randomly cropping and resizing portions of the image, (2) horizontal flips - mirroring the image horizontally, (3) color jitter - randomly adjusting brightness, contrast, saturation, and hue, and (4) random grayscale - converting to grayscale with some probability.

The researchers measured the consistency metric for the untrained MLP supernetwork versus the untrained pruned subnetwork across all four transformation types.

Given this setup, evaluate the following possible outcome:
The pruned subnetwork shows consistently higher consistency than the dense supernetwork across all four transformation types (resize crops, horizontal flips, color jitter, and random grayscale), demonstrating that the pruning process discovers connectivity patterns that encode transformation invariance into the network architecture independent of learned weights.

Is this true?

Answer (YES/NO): YES